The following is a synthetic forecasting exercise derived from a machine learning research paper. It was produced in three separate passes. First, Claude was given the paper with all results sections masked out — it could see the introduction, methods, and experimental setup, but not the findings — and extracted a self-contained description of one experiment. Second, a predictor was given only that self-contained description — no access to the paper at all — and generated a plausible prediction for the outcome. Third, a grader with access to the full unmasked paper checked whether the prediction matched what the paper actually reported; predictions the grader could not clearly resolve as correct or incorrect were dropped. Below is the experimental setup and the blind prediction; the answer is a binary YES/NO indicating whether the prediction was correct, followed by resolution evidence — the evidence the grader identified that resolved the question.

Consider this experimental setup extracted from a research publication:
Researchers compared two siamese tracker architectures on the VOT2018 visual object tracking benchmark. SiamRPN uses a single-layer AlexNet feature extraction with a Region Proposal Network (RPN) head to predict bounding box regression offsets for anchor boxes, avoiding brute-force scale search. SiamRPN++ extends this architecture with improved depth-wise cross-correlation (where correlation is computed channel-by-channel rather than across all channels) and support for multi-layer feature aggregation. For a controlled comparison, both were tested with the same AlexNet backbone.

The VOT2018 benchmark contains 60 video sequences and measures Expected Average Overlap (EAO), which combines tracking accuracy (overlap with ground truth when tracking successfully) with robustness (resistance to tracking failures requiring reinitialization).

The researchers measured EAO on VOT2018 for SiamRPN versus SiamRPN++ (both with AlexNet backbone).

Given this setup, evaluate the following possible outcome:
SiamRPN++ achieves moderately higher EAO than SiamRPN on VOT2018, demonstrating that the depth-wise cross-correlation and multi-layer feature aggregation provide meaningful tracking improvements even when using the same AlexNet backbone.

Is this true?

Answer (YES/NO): YES